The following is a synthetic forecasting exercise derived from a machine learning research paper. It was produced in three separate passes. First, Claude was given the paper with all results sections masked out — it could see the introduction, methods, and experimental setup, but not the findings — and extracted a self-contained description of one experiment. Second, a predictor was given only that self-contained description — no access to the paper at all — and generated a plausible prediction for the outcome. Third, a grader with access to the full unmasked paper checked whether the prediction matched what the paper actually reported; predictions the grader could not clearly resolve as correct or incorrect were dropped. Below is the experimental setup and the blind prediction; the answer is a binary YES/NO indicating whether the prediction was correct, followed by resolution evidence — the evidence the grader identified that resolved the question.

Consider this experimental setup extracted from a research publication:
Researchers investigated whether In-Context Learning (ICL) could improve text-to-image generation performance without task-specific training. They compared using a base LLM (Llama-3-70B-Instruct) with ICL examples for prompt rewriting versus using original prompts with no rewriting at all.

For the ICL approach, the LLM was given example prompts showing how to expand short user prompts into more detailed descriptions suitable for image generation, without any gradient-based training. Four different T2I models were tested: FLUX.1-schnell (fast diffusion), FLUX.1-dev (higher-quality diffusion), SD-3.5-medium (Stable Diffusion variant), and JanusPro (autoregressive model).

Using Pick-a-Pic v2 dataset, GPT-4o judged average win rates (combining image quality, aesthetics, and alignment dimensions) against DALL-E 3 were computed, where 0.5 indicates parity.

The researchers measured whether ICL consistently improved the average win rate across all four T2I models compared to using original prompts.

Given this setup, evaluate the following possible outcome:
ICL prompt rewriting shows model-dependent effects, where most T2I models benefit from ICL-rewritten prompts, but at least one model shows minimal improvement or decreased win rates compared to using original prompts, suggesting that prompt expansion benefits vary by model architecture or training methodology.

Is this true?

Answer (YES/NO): NO